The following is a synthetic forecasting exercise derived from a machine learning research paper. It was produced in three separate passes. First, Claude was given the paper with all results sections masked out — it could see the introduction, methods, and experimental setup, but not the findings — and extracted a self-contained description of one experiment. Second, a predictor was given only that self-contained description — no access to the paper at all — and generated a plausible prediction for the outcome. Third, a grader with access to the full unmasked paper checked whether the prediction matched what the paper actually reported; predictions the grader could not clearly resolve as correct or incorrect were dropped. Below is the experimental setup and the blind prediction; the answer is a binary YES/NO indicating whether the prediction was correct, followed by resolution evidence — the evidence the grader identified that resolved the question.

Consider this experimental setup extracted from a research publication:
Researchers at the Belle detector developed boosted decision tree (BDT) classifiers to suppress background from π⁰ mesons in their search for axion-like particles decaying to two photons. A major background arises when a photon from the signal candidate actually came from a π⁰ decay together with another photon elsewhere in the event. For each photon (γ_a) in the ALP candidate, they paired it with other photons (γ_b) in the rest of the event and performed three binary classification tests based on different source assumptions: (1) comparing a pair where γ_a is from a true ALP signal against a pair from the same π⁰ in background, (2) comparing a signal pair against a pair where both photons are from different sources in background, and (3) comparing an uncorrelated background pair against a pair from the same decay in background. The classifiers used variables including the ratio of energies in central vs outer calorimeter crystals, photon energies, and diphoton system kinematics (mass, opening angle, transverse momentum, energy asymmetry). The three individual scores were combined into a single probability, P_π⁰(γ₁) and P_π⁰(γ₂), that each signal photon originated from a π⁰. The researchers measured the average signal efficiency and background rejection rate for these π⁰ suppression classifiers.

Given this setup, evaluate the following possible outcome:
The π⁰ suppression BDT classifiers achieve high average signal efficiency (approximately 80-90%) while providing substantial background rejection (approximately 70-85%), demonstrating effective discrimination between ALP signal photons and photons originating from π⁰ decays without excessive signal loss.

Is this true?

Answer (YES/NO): NO